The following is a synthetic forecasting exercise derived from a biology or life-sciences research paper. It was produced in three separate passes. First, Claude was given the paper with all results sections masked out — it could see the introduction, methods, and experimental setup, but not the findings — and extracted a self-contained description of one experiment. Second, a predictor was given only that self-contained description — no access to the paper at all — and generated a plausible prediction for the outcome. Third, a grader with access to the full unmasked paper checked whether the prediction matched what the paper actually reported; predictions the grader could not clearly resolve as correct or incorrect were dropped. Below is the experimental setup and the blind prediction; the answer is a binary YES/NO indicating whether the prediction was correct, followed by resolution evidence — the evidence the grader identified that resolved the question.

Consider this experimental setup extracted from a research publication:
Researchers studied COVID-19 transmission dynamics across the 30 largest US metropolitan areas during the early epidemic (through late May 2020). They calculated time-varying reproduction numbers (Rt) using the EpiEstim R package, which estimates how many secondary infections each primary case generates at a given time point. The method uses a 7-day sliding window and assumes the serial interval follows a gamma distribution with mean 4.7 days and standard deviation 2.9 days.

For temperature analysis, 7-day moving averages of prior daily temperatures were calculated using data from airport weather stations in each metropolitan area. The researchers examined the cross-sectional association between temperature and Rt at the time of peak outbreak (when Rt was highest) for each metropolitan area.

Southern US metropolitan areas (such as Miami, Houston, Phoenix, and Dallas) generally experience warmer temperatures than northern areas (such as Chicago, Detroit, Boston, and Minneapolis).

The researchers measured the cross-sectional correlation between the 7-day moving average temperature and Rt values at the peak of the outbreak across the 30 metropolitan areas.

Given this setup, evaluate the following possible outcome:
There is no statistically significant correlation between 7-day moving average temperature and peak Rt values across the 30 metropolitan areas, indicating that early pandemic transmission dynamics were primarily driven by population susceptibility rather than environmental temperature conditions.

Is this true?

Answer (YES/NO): NO